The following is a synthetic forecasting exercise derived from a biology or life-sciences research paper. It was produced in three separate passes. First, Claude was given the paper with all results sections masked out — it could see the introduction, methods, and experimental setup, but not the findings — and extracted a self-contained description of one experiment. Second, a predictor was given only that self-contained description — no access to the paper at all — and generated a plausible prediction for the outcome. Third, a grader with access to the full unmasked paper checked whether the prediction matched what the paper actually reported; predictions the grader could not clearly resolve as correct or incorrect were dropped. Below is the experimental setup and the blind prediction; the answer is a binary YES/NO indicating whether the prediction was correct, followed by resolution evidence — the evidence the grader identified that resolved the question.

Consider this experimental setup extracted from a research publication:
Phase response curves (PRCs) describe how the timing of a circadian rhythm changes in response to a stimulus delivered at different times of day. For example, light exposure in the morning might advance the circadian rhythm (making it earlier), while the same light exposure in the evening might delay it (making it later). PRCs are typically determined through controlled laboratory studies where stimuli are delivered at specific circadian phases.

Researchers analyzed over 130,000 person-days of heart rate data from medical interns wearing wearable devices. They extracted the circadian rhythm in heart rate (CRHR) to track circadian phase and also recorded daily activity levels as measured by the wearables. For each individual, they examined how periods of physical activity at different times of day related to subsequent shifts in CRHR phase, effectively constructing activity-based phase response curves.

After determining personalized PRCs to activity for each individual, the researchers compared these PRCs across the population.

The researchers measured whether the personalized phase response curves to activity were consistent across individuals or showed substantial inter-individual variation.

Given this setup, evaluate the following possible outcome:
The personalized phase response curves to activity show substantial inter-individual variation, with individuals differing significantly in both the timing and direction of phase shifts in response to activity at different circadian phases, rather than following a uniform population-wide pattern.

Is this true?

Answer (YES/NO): NO